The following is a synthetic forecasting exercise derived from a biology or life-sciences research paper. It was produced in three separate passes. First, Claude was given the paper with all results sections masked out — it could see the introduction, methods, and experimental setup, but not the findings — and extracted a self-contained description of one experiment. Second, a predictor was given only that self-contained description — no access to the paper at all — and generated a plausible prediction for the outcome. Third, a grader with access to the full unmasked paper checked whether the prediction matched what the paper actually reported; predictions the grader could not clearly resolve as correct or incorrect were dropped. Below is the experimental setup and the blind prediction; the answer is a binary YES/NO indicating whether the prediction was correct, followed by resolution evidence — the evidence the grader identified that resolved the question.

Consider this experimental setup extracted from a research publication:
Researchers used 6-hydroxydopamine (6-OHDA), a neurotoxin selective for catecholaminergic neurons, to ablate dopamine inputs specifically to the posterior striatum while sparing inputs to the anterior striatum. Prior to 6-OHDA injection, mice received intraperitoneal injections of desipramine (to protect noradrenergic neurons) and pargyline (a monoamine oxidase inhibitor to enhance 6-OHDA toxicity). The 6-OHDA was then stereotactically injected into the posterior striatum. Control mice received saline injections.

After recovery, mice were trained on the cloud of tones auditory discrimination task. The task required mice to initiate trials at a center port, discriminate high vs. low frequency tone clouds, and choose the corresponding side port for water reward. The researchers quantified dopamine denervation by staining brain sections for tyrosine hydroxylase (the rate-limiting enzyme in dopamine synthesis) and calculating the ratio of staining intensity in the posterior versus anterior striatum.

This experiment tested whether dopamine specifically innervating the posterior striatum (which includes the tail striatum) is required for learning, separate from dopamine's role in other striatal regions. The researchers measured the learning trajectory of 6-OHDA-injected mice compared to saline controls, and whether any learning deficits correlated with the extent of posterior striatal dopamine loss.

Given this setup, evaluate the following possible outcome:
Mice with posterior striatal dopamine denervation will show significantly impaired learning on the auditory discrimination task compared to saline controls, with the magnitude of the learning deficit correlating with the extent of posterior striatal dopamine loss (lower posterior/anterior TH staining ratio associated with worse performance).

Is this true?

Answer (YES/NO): YES